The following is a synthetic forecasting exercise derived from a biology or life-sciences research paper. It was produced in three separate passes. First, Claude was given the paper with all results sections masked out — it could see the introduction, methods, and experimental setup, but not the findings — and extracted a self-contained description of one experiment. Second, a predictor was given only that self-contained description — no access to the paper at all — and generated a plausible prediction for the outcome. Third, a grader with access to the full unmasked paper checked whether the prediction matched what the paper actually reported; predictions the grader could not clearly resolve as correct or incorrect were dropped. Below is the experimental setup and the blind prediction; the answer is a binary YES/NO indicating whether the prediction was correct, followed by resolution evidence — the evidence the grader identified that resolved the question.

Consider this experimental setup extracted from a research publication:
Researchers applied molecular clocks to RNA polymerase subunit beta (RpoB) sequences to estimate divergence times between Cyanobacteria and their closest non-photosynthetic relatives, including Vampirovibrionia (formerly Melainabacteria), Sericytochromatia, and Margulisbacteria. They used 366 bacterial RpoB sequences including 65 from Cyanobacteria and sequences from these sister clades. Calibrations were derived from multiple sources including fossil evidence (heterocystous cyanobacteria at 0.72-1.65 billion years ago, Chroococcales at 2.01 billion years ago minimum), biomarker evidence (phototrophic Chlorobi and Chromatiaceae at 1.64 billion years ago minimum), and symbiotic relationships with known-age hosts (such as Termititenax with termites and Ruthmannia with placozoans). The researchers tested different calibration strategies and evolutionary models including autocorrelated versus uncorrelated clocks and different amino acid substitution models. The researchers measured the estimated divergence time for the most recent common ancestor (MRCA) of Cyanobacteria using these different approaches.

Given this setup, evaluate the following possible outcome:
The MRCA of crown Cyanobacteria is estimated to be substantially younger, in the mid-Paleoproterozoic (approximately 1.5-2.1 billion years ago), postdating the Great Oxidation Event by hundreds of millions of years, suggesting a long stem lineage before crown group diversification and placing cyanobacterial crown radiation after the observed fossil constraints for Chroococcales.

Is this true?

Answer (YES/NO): NO